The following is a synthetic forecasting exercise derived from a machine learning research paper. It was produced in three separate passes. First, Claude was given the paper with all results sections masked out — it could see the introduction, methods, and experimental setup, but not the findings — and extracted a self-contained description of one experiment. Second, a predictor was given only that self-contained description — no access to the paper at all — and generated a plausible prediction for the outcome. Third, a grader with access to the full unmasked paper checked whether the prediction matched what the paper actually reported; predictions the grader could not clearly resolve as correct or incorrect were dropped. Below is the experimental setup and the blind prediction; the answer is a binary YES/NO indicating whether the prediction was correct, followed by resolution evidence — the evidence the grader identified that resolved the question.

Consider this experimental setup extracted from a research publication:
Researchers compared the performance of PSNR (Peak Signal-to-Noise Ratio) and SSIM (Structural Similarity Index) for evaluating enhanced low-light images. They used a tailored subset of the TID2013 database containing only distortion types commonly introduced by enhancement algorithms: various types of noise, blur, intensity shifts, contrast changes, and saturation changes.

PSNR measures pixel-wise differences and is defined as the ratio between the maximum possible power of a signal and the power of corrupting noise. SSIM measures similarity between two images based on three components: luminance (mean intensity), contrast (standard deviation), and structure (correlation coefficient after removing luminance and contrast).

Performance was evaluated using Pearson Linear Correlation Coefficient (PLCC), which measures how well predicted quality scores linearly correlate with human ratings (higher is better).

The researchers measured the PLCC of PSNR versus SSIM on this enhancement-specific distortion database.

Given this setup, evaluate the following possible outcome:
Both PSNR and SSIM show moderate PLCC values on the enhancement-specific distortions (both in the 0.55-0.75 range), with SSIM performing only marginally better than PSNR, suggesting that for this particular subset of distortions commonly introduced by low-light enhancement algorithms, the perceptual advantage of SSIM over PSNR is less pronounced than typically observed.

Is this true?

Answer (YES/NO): NO